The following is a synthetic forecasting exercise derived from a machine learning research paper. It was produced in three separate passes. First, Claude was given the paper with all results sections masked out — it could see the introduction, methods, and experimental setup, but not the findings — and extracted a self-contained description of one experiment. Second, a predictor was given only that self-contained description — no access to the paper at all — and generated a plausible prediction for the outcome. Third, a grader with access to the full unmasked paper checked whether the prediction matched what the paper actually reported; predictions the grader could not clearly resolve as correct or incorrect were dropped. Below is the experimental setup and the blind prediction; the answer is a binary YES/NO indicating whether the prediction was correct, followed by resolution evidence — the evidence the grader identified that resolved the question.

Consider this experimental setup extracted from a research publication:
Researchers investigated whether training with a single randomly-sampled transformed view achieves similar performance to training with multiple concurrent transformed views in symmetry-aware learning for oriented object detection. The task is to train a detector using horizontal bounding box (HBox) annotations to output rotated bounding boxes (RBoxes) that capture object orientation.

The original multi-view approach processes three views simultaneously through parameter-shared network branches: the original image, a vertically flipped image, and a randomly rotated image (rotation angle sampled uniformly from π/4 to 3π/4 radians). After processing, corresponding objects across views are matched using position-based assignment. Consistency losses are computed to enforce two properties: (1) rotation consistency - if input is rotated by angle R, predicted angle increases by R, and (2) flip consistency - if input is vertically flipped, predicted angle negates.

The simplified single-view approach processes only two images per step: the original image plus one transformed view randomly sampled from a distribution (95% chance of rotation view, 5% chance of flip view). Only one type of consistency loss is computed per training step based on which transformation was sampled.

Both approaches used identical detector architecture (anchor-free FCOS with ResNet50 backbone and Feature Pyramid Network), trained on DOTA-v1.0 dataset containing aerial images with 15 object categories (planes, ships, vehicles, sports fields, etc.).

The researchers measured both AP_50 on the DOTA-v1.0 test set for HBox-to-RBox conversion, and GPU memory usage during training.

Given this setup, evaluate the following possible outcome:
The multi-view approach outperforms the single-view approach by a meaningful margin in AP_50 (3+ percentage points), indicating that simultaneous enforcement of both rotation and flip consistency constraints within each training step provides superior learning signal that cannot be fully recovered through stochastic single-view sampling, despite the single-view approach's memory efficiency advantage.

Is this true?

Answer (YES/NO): NO